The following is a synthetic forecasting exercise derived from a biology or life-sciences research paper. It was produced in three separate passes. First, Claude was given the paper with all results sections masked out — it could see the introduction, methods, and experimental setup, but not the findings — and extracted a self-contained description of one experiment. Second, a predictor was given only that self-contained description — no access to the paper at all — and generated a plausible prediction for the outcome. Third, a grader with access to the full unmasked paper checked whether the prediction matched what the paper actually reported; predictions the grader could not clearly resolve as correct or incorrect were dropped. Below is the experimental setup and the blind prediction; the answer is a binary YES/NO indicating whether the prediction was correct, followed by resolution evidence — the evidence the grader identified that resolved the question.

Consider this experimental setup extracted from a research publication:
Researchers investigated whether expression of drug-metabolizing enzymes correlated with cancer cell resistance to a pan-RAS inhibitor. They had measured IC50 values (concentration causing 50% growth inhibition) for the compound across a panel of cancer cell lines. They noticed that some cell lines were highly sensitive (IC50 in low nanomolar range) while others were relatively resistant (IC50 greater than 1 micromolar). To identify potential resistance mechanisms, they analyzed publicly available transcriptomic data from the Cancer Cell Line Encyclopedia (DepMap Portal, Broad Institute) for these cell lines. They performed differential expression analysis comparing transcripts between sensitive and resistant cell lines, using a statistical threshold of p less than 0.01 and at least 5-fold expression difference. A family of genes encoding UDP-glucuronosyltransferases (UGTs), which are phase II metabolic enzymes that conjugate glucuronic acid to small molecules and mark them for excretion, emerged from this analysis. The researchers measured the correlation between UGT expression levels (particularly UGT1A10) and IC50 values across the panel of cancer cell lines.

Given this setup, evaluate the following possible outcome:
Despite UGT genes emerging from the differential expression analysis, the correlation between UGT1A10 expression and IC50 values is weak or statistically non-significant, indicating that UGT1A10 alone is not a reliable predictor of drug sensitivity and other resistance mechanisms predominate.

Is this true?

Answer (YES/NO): NO